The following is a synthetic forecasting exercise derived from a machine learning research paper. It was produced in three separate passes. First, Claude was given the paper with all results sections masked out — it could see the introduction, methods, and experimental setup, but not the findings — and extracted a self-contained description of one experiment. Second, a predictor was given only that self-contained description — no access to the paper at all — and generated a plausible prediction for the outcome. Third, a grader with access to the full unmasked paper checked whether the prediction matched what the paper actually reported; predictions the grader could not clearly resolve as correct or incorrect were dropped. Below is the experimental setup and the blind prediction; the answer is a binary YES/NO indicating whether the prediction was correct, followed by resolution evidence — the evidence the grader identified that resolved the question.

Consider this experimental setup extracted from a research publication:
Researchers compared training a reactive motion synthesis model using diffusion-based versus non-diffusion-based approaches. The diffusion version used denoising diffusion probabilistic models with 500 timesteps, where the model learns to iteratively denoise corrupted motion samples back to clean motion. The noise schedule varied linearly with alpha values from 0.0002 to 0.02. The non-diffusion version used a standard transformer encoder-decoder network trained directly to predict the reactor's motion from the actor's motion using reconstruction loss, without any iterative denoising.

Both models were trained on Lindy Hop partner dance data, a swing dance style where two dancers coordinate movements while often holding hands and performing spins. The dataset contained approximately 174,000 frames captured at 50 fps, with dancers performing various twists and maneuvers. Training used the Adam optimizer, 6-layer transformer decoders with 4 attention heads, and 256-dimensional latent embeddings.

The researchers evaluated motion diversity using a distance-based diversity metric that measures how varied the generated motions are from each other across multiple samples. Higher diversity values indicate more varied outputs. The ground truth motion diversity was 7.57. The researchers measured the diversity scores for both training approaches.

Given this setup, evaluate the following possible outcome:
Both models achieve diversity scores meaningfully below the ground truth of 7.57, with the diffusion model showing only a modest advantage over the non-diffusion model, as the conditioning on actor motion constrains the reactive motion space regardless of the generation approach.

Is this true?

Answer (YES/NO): NO